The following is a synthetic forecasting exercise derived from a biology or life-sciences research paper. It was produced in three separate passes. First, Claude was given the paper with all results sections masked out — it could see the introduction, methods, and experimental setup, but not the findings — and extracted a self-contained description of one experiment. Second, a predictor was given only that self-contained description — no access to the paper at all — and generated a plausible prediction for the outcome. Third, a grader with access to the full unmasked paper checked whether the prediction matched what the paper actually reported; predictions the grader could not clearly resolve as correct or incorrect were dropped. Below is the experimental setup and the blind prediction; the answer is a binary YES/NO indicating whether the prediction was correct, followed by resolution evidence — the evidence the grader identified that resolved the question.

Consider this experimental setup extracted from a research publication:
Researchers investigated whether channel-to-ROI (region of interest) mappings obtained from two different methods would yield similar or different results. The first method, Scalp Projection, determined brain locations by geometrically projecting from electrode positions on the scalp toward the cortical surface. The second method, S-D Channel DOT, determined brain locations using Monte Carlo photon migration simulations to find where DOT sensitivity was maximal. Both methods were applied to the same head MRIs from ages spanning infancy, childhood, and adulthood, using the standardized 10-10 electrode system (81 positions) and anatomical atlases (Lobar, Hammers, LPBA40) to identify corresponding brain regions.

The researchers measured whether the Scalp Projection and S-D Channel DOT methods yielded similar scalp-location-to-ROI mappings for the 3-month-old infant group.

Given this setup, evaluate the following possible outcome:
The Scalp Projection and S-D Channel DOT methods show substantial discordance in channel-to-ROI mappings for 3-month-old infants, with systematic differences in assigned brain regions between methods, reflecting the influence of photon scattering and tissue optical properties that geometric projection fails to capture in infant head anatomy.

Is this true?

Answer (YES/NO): NO